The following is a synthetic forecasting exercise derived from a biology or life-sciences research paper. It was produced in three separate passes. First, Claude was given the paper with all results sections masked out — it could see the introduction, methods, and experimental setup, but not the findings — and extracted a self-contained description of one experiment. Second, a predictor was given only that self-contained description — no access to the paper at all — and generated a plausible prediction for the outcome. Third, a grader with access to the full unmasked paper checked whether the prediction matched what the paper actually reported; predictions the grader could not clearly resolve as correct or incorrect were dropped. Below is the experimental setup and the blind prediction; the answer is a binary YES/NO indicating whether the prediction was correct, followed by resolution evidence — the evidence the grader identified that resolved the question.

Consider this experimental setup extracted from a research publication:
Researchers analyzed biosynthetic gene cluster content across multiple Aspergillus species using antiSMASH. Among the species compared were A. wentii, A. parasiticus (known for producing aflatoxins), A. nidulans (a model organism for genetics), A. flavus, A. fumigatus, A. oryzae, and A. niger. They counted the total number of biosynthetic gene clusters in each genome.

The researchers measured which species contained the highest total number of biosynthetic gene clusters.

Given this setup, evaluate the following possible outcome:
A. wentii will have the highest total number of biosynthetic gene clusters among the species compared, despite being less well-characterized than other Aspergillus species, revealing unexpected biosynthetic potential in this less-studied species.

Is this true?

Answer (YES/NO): NO